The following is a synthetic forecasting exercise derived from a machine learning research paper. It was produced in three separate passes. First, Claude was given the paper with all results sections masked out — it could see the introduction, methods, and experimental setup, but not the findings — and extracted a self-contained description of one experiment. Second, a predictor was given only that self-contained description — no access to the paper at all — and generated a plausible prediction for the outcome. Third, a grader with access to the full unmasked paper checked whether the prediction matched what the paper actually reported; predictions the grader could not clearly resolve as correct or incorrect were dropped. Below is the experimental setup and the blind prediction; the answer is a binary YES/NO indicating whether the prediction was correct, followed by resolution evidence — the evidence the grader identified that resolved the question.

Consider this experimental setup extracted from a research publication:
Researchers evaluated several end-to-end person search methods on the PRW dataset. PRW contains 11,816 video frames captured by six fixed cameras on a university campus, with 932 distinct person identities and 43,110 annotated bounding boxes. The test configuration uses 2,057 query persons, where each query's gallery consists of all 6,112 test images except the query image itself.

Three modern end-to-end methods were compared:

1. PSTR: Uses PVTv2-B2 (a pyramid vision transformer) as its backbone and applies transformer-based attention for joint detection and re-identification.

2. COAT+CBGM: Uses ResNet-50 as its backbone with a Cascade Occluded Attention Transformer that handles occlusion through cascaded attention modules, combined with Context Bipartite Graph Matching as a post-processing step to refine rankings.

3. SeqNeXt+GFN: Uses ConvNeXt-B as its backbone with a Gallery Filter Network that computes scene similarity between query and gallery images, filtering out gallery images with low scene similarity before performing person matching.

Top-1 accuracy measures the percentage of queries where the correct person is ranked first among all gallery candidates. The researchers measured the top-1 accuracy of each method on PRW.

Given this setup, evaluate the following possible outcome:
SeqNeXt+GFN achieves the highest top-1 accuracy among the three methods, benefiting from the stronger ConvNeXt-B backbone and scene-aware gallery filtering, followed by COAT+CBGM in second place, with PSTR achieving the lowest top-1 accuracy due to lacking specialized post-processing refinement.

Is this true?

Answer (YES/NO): NO